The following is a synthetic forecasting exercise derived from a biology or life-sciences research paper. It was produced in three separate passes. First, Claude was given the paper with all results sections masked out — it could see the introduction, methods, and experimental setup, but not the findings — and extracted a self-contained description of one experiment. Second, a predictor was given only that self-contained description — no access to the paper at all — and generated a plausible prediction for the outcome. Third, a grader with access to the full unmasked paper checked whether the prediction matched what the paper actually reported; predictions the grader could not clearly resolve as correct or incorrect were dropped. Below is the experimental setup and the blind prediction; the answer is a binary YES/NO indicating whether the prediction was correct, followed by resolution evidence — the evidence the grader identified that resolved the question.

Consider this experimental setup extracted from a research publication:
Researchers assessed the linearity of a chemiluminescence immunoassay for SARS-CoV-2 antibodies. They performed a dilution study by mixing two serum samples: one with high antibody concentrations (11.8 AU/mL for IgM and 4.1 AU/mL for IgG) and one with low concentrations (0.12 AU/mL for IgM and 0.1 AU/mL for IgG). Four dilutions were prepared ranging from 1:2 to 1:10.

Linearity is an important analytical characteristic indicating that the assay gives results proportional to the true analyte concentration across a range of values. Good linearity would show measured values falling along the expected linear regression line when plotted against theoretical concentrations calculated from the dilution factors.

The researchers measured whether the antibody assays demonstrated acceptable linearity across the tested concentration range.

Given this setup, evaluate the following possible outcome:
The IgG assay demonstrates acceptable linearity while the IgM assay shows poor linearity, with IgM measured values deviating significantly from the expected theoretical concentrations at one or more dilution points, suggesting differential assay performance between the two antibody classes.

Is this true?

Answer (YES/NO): NO